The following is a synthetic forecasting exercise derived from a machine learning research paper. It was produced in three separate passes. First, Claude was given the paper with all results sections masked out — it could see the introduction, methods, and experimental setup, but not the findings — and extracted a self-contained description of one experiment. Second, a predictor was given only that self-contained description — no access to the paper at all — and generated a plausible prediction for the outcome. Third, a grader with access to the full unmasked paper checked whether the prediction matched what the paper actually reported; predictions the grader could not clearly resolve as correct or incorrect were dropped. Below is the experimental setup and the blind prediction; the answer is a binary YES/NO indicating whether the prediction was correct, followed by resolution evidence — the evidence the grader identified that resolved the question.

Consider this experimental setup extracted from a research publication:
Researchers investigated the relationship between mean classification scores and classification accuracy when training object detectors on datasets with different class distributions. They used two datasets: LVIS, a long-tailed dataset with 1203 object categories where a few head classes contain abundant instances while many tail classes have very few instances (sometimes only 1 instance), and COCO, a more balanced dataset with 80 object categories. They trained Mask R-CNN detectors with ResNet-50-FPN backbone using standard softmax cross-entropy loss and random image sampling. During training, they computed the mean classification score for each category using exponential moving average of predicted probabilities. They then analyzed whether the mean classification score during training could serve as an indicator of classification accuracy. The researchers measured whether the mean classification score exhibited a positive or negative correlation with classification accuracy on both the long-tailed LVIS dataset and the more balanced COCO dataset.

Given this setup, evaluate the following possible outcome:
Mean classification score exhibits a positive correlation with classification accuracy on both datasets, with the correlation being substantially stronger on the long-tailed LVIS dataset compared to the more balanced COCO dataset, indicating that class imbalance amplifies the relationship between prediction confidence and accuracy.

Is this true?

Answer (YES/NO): NO